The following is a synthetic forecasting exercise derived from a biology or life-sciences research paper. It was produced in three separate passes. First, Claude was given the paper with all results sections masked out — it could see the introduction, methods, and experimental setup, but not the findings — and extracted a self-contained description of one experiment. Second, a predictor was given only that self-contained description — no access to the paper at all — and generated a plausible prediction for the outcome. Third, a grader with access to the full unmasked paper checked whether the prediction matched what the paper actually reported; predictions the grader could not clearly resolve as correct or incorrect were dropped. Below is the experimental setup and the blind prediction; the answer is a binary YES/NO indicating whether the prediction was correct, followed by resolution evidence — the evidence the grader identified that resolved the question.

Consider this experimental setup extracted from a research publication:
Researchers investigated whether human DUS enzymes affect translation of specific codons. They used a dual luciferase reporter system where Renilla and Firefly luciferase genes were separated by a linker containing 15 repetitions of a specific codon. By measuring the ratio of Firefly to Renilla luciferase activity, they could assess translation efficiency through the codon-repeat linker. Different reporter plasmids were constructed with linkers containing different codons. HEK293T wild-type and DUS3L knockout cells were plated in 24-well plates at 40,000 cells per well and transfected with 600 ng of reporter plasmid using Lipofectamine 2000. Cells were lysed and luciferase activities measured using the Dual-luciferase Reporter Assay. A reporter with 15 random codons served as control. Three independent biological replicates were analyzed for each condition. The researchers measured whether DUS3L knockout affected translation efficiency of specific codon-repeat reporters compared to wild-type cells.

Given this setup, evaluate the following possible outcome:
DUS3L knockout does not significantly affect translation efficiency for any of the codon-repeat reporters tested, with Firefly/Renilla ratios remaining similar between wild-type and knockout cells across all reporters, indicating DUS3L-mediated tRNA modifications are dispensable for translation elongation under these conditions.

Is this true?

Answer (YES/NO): NO